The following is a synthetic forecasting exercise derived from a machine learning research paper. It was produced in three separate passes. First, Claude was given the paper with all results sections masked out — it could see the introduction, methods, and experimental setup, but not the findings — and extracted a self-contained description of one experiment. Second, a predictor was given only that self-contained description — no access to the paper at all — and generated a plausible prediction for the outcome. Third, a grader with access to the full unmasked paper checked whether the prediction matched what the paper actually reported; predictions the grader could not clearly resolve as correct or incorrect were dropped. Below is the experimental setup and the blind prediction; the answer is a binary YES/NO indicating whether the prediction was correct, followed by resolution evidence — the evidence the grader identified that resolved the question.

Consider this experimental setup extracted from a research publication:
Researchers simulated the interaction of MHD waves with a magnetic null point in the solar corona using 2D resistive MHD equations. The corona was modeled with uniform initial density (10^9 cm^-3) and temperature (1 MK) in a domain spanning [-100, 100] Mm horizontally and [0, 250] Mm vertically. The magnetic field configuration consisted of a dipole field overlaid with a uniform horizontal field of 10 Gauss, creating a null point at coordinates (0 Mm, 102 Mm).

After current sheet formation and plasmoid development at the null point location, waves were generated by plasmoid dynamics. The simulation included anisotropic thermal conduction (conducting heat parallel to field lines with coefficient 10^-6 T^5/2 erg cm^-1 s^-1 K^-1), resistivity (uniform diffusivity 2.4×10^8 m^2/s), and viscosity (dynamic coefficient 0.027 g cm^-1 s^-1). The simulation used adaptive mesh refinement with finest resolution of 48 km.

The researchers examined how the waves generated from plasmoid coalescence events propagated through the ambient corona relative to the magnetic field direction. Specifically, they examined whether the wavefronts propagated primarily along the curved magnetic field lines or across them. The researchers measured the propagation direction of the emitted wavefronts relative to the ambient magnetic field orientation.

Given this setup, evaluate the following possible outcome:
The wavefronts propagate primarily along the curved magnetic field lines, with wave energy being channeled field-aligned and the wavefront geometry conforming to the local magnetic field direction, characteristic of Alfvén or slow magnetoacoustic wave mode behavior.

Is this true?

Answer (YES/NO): NO